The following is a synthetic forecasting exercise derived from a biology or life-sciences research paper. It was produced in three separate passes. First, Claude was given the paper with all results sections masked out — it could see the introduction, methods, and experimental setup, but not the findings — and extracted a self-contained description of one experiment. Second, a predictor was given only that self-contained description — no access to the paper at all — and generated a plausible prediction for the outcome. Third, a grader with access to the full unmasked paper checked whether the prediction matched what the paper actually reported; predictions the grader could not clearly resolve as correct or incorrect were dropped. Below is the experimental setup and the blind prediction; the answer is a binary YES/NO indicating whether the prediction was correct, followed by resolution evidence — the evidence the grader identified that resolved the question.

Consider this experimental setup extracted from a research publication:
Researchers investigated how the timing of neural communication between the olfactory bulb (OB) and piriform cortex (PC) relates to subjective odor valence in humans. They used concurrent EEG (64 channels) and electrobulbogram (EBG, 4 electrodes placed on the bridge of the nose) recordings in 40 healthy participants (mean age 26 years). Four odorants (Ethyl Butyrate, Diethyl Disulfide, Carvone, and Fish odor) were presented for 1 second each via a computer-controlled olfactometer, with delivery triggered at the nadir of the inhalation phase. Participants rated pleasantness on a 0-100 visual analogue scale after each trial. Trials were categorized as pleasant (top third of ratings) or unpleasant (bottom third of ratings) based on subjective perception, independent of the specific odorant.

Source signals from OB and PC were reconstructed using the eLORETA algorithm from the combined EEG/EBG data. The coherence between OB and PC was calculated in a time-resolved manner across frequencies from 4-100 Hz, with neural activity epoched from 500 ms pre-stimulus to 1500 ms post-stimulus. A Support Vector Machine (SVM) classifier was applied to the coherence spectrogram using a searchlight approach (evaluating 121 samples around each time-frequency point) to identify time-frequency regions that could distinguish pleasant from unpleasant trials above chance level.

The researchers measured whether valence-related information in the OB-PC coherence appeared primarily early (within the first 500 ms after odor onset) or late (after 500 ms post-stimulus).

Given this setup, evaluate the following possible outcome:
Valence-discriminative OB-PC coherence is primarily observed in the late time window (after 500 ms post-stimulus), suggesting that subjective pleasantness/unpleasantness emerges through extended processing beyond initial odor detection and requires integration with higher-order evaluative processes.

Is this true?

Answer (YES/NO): NO